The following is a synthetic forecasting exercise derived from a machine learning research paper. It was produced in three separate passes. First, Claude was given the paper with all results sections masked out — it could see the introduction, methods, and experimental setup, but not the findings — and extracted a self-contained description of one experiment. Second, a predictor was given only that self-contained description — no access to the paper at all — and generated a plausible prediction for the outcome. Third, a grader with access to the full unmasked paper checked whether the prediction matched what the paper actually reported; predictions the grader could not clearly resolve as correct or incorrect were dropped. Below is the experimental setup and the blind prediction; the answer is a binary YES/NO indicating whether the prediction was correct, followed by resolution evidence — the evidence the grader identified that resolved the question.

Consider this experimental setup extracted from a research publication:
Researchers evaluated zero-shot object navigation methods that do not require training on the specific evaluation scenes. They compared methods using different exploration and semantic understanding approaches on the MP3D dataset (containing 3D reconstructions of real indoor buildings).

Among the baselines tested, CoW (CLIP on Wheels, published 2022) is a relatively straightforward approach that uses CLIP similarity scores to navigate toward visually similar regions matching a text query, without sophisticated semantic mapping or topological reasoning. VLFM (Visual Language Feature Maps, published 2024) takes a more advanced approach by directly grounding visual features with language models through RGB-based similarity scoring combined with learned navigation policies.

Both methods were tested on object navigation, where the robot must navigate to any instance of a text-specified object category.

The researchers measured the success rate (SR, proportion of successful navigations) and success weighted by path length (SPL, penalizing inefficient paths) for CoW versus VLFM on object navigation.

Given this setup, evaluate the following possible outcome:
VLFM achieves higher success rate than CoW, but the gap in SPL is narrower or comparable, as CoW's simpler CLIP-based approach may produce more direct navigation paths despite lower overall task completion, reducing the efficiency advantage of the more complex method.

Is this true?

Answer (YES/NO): YES